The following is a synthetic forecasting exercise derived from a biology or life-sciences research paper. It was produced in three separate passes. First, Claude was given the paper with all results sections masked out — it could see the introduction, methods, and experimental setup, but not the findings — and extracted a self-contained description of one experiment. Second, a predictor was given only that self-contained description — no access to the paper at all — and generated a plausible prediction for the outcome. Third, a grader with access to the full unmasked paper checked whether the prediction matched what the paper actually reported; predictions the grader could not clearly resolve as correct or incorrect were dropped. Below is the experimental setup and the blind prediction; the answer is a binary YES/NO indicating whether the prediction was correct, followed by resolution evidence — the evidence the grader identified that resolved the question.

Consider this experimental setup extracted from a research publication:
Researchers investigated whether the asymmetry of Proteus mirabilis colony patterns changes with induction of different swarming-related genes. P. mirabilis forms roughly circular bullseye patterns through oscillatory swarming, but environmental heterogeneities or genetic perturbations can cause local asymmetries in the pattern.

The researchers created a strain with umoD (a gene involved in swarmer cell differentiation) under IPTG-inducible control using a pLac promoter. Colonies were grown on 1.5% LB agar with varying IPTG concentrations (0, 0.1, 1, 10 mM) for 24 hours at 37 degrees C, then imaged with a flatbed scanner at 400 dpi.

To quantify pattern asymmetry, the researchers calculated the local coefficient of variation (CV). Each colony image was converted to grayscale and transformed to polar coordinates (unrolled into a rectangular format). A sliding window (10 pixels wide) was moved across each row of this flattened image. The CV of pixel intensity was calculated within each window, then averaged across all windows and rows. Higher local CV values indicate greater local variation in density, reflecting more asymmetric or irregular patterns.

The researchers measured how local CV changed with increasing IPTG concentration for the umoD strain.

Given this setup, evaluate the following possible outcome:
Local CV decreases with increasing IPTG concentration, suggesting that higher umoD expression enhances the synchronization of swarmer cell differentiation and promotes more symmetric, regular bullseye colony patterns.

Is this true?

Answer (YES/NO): YES